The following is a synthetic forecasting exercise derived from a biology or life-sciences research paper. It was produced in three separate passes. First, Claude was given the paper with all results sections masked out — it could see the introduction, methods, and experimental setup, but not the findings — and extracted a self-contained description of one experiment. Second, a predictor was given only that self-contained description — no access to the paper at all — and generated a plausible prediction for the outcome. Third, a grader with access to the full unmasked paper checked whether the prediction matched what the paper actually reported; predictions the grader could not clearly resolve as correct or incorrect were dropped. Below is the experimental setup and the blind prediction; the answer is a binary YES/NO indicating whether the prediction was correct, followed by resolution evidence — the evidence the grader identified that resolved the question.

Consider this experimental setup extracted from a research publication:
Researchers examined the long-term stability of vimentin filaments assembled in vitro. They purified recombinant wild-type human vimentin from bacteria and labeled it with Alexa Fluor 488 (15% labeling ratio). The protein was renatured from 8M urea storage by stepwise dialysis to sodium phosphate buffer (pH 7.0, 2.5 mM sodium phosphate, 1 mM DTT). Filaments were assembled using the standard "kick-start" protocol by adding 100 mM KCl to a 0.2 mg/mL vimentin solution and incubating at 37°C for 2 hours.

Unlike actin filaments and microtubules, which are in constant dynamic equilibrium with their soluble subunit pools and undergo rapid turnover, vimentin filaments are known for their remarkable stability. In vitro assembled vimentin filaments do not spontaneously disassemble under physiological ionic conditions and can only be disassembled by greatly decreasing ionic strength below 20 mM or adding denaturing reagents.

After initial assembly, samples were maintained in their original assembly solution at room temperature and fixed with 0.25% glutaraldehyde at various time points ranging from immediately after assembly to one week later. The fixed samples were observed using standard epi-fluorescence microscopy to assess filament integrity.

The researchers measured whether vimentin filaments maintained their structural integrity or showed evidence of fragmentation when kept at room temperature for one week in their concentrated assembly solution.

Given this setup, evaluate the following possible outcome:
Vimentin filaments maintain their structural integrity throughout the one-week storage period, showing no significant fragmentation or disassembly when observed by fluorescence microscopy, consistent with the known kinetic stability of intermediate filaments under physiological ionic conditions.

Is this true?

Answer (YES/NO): YES